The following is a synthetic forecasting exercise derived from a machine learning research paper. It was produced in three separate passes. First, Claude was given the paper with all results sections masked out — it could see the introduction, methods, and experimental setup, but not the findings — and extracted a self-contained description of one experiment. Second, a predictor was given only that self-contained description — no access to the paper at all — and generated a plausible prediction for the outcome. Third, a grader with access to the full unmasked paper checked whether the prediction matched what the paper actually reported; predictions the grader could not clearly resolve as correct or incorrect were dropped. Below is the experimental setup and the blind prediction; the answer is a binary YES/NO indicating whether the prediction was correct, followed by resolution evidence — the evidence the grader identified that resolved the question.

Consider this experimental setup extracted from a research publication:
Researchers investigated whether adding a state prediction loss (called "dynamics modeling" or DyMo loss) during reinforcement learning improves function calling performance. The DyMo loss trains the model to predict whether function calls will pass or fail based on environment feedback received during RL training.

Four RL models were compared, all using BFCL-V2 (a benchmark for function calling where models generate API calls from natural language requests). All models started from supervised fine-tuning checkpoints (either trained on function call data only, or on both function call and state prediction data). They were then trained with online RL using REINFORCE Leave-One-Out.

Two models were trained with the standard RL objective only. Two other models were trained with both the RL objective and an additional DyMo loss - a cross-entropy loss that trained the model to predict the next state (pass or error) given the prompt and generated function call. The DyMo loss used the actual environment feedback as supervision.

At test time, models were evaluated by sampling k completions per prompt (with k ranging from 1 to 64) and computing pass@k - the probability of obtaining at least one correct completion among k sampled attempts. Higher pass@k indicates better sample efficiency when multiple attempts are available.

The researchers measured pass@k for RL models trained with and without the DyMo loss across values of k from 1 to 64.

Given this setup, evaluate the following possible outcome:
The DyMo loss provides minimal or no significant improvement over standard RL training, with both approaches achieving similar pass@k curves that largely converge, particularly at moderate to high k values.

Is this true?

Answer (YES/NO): NO